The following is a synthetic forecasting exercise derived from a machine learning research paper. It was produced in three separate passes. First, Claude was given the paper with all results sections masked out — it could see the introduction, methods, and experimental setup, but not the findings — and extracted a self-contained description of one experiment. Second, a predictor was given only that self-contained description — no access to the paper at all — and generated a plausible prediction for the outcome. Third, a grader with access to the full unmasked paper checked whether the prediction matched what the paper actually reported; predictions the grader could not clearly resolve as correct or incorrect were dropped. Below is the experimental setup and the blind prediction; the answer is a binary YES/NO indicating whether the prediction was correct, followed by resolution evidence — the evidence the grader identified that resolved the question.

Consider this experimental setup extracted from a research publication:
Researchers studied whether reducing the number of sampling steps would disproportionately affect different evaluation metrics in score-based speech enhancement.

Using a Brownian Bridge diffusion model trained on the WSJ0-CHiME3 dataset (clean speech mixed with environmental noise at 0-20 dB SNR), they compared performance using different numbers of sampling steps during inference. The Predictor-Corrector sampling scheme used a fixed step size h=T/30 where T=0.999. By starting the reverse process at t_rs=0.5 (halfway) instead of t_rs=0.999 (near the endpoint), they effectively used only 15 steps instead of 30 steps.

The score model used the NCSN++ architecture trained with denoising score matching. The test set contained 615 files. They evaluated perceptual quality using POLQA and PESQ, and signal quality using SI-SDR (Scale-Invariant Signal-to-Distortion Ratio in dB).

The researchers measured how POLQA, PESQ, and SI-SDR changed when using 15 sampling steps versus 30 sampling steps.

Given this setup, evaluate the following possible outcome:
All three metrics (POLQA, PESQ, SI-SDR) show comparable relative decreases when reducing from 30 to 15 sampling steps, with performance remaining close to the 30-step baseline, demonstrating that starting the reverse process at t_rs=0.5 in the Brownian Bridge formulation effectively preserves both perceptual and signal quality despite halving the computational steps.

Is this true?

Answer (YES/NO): YES